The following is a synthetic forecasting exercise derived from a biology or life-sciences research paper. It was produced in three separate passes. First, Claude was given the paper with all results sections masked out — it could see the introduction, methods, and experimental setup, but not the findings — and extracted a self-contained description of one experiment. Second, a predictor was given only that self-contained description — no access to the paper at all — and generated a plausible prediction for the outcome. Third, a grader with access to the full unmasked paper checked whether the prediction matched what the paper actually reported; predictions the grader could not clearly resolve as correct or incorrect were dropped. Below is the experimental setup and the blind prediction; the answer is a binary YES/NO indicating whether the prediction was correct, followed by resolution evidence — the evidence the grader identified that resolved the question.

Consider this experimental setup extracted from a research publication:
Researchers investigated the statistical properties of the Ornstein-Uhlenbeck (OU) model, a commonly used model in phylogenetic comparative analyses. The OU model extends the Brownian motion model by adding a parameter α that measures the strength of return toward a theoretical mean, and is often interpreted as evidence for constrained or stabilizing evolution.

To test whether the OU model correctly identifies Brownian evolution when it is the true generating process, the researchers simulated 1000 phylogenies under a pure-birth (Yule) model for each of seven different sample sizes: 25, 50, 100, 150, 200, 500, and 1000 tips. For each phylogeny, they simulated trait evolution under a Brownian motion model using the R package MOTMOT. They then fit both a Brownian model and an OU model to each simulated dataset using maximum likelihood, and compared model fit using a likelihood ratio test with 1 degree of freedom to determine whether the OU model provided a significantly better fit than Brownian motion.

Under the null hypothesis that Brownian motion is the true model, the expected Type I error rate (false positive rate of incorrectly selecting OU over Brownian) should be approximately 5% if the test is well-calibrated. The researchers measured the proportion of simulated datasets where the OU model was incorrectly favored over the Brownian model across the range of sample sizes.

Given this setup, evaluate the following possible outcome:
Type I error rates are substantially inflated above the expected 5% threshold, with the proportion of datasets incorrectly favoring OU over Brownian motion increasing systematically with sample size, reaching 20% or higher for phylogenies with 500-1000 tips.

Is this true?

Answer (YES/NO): NO